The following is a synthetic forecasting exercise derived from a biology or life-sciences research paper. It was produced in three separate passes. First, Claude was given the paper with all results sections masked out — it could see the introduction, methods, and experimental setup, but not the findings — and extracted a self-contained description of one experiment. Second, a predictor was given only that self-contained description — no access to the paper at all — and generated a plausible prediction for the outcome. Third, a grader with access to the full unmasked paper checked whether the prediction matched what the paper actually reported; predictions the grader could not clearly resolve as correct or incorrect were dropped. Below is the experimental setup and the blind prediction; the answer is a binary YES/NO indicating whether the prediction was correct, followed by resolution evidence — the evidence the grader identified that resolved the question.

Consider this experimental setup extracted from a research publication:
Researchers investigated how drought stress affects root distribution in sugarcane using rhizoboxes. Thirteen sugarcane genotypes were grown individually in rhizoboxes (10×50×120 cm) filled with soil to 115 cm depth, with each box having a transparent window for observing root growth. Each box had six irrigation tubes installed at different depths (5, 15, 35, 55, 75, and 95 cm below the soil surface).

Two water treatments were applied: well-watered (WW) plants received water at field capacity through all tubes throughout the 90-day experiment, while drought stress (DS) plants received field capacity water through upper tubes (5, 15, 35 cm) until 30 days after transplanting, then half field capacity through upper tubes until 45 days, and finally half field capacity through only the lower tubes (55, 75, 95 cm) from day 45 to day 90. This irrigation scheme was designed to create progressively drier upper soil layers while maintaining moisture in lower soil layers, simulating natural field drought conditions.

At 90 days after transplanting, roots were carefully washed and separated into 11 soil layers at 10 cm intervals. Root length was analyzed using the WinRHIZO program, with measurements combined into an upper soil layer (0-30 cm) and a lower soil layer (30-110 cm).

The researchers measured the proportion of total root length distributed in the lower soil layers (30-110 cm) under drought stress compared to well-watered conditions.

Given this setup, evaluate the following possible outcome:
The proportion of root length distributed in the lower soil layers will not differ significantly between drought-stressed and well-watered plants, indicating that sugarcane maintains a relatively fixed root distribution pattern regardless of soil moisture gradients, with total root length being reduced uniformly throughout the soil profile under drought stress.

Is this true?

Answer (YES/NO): NO